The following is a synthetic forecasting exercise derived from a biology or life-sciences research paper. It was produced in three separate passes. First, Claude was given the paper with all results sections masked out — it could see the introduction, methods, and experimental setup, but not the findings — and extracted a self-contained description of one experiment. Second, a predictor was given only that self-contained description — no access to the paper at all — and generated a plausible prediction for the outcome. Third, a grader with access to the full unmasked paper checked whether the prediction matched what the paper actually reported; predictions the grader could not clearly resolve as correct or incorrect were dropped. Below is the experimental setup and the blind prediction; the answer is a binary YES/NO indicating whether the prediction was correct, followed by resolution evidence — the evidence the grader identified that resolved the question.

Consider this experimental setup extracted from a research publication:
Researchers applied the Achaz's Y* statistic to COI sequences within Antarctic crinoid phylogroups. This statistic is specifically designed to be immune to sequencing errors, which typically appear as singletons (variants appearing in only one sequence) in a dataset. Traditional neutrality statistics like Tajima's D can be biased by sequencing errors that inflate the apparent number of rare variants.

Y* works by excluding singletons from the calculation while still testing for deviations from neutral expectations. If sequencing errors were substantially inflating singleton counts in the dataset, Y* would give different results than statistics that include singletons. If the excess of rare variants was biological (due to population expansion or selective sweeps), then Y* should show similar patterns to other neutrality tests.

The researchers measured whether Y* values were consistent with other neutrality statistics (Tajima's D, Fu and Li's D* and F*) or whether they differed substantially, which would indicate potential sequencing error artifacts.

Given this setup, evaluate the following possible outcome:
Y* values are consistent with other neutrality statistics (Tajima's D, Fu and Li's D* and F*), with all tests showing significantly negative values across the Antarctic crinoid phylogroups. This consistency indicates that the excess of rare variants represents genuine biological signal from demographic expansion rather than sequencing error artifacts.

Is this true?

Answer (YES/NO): NO